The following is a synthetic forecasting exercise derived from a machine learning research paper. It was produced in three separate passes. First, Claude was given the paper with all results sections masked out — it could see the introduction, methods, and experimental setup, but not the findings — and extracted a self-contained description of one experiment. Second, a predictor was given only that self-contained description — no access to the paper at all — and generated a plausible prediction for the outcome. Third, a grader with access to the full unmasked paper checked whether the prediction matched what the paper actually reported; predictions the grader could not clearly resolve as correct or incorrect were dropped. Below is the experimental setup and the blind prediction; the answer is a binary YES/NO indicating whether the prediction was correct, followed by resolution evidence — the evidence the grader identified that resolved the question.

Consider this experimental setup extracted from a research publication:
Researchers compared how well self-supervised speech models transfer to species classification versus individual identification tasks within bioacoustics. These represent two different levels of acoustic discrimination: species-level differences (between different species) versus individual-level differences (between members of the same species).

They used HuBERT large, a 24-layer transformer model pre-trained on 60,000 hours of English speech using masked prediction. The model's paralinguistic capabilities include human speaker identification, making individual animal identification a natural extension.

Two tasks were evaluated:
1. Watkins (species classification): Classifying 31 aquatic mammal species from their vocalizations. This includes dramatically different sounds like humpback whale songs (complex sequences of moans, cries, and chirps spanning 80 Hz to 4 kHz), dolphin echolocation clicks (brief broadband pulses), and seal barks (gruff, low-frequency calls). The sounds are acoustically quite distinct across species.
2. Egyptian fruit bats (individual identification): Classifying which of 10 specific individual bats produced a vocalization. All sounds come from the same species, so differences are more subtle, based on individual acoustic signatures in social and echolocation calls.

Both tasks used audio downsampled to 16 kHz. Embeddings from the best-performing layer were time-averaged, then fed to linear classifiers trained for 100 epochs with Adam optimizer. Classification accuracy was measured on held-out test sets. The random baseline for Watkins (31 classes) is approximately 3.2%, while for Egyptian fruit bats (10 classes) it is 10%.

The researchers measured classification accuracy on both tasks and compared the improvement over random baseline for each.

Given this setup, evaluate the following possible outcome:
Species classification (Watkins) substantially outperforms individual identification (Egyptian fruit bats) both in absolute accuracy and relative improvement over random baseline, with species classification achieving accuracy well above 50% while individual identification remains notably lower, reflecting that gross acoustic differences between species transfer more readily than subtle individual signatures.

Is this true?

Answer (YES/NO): YES